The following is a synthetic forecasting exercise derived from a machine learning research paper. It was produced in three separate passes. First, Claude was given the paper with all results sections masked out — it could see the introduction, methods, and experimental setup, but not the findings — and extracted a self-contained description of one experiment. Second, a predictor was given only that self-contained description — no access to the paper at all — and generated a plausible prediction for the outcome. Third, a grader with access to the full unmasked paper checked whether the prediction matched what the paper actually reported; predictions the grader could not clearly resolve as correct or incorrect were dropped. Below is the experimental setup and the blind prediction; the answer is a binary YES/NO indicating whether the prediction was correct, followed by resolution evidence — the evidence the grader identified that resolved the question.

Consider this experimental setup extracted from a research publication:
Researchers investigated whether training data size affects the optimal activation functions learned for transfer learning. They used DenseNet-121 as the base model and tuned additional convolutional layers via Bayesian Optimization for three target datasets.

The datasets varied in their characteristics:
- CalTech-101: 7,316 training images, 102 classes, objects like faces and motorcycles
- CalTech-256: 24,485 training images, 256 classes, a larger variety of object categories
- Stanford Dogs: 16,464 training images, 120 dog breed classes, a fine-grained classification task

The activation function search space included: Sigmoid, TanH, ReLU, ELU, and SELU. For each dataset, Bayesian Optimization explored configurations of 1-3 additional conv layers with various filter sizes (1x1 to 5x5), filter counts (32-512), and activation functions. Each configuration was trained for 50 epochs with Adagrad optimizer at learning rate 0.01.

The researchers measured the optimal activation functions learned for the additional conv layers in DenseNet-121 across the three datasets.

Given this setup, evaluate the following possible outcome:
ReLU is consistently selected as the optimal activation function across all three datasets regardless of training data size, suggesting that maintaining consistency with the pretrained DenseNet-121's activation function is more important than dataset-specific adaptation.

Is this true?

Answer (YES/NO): NO